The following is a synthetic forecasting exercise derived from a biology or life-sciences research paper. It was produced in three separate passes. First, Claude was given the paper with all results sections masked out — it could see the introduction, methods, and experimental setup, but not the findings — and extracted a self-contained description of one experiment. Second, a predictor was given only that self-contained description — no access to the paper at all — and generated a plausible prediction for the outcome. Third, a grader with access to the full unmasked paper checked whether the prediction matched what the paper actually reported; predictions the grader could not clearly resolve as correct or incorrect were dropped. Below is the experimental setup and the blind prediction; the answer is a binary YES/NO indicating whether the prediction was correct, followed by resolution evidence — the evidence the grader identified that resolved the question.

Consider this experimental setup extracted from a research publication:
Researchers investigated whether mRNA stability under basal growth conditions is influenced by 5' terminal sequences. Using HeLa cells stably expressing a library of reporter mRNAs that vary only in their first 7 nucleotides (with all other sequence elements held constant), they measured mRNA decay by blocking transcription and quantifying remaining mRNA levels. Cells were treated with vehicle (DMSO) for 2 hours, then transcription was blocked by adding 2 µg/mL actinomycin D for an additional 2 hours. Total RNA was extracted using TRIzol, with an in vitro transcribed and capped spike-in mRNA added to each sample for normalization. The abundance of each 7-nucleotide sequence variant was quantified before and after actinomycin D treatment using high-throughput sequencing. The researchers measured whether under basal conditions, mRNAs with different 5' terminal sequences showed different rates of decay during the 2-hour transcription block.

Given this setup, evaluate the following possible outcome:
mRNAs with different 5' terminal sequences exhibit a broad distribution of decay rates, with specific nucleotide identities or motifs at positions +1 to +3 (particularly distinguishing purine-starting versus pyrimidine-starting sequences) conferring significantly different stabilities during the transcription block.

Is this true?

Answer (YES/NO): NO